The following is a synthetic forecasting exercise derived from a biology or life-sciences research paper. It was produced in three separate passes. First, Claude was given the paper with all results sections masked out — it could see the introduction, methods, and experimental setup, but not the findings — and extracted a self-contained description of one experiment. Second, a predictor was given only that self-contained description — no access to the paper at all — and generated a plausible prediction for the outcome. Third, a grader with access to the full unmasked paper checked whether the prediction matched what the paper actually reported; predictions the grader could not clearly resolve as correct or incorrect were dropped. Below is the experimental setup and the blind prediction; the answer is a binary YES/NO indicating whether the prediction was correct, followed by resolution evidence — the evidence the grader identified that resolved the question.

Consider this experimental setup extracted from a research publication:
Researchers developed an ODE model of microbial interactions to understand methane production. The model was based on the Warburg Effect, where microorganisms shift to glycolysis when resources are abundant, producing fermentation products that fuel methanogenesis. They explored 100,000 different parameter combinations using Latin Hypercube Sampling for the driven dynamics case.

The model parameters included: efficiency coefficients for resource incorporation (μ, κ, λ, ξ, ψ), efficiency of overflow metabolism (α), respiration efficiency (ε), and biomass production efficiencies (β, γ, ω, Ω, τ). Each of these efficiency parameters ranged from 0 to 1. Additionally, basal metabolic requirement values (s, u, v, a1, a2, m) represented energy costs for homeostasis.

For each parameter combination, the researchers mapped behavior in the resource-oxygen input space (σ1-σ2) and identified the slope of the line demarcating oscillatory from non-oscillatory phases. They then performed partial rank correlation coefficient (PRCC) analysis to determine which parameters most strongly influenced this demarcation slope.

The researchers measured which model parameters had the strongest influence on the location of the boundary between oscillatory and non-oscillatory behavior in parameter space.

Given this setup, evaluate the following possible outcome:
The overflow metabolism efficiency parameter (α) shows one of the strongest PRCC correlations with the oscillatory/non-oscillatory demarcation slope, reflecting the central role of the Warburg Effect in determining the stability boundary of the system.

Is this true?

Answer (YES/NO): NO